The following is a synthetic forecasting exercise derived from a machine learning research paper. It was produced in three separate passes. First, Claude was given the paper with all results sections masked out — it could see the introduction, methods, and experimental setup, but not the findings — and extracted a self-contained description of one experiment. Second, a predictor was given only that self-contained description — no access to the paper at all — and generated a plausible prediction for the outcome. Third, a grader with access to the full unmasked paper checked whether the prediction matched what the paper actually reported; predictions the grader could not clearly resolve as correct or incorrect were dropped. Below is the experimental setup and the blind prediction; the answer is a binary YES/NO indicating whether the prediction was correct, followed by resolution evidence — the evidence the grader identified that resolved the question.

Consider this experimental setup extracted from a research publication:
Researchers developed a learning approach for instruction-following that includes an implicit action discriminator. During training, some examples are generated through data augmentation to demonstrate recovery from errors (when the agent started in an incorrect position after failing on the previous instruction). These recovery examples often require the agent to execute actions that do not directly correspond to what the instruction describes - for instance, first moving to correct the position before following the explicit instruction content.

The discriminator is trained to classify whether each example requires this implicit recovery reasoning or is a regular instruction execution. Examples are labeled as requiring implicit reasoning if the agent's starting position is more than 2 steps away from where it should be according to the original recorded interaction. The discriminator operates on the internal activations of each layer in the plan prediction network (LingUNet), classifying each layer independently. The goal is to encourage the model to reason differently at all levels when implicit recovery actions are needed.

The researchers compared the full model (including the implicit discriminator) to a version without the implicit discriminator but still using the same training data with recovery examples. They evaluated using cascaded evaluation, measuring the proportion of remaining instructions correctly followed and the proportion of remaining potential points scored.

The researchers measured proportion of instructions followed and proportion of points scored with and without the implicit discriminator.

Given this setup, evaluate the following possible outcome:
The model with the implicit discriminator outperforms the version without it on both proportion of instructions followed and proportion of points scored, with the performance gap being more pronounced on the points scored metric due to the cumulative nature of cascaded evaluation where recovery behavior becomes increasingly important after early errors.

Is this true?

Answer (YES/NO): NO